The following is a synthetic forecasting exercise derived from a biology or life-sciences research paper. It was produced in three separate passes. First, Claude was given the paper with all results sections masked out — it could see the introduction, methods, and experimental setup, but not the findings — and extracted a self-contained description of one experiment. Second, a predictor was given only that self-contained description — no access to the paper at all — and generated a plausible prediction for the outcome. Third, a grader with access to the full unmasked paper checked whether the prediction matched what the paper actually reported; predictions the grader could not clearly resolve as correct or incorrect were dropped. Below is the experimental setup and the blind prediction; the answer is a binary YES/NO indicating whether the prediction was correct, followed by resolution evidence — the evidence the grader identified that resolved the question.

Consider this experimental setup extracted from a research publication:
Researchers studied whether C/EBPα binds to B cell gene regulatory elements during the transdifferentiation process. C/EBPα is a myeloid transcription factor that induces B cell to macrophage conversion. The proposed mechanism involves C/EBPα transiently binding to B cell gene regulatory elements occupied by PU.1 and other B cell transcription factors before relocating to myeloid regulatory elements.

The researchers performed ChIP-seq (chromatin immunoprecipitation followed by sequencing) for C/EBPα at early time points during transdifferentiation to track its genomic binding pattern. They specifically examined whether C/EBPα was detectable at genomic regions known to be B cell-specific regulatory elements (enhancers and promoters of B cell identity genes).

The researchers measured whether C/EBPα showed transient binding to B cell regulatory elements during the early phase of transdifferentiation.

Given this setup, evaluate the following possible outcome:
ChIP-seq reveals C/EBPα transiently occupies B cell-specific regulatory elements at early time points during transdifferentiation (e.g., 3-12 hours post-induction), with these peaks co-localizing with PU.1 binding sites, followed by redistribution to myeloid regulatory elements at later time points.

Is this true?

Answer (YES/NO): YES